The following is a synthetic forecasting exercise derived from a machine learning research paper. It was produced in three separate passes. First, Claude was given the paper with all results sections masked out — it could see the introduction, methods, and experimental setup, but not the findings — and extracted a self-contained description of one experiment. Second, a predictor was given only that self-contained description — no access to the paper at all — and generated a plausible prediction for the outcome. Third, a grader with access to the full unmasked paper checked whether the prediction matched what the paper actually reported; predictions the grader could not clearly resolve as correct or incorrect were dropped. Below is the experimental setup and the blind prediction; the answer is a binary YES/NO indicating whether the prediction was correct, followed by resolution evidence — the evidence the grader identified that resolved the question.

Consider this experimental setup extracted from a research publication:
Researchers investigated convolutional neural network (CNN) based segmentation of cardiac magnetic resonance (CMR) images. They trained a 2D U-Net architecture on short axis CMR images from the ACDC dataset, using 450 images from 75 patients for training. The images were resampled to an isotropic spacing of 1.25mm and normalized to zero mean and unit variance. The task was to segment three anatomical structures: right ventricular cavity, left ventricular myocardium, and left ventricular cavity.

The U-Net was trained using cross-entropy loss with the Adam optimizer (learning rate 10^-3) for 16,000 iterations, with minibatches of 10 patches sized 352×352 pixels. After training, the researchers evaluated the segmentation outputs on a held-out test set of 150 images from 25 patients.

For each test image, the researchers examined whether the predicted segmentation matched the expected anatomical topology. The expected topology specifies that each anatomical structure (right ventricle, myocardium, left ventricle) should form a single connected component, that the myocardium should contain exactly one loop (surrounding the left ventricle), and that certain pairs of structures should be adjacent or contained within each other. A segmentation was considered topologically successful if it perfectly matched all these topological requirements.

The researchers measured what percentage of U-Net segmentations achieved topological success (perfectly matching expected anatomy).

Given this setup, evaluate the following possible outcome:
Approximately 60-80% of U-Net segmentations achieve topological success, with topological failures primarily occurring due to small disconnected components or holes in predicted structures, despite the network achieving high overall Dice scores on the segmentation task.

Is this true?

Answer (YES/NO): NO